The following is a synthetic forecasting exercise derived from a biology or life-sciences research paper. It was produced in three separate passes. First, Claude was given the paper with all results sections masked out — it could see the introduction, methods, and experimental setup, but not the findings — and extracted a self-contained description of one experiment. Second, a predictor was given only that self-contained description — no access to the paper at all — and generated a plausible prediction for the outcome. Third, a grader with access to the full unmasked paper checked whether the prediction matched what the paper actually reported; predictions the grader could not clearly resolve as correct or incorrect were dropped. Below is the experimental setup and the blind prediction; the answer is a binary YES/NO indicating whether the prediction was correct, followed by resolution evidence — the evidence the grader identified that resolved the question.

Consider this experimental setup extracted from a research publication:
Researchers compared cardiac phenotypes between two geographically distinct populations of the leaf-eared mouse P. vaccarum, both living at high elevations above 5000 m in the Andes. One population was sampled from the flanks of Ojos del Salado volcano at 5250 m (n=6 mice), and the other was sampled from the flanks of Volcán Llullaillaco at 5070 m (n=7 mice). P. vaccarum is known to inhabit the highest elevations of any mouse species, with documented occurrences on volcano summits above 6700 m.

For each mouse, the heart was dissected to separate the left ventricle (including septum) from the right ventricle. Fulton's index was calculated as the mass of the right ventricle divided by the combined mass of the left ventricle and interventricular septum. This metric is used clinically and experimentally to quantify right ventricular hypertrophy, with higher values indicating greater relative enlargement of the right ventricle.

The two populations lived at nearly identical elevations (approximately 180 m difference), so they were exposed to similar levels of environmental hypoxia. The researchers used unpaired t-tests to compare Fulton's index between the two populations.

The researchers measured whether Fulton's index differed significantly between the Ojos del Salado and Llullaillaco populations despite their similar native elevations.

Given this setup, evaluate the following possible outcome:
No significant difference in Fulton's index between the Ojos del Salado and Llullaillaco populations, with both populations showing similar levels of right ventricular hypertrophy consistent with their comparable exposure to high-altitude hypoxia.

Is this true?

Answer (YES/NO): NO